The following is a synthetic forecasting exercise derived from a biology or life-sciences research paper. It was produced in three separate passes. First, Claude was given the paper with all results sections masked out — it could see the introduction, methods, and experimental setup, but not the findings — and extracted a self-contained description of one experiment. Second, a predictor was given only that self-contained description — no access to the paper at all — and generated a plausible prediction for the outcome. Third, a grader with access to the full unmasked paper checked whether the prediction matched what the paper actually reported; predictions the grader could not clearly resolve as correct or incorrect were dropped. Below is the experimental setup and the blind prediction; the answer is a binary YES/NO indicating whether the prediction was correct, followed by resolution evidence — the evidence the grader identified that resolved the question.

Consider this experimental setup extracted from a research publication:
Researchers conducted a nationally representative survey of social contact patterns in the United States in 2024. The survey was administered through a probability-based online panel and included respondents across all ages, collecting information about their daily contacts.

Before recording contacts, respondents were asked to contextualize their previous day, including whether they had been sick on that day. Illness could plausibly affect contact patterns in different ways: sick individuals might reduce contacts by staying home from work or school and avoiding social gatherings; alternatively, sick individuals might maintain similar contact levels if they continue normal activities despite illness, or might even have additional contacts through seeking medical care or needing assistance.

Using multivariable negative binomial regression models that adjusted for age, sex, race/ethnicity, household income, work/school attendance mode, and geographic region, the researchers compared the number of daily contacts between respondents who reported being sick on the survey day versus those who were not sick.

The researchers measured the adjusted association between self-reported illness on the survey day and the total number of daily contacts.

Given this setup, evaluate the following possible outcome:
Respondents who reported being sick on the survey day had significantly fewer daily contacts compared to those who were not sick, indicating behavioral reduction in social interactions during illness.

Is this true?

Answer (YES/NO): NO